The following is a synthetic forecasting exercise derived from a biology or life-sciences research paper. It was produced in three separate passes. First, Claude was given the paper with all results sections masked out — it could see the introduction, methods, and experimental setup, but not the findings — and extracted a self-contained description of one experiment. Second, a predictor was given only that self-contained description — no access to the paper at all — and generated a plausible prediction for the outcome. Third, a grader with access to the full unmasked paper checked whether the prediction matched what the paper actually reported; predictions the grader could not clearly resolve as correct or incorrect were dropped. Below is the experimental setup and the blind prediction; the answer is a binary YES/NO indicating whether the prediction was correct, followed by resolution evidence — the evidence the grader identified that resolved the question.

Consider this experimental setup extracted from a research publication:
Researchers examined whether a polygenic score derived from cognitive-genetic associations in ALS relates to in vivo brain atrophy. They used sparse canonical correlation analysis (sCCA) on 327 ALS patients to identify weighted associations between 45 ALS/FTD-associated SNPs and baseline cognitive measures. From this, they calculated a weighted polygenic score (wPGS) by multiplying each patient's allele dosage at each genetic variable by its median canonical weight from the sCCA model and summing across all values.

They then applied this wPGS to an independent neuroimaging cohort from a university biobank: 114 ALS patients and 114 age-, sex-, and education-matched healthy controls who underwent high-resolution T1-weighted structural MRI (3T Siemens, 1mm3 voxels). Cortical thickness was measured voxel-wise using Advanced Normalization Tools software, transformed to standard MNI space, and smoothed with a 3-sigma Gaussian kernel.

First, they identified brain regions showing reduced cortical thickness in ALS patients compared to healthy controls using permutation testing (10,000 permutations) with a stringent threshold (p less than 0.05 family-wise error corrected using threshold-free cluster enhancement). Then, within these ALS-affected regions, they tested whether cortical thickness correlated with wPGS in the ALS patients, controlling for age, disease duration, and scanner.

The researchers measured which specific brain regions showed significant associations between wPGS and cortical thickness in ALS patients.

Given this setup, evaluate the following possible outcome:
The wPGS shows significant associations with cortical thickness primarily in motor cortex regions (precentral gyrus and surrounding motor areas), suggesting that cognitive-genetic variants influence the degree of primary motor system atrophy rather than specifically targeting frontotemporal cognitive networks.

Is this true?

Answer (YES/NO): NO